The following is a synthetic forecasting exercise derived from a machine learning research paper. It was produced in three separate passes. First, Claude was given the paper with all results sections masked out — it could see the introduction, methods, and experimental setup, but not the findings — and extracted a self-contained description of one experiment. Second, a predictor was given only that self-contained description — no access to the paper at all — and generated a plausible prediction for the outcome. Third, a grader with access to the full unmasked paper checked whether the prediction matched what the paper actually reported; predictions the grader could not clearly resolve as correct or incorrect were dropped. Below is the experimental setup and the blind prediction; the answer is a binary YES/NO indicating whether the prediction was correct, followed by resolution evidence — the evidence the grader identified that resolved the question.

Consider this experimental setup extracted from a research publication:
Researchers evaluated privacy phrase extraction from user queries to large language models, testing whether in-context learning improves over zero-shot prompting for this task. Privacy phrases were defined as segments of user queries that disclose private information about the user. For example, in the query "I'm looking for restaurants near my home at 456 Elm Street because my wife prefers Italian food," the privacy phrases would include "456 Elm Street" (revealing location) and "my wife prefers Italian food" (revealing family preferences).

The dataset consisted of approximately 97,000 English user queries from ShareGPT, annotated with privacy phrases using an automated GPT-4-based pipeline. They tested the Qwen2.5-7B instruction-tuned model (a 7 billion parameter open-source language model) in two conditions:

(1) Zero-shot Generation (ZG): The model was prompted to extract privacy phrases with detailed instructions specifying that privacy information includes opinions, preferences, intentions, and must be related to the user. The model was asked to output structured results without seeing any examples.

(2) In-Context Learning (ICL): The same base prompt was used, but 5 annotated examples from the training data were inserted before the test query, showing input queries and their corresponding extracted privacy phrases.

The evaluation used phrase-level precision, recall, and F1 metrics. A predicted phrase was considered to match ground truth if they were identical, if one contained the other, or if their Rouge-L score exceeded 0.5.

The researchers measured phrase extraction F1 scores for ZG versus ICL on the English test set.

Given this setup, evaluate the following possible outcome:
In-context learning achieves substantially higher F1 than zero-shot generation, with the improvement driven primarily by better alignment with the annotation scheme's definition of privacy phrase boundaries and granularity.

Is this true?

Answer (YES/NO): NO